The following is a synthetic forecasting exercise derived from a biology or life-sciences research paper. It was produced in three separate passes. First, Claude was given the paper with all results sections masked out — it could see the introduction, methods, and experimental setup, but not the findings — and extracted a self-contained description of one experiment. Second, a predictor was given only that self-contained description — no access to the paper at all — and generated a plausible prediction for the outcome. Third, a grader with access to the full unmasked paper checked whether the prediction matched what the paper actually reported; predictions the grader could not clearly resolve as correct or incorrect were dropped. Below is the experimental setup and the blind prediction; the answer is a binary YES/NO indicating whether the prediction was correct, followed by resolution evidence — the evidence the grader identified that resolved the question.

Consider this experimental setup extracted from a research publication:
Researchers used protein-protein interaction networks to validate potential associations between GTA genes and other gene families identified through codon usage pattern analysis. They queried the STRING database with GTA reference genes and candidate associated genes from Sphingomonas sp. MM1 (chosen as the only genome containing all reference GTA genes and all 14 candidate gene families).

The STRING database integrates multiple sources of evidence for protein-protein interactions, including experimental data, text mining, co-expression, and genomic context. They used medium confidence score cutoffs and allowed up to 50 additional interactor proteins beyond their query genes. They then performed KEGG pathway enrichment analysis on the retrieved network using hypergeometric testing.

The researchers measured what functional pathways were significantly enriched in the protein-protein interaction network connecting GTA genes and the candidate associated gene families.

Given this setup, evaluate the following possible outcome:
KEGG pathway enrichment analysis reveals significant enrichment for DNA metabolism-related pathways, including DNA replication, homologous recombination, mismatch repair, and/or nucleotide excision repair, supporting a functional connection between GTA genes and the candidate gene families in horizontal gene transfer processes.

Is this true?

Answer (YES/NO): YES